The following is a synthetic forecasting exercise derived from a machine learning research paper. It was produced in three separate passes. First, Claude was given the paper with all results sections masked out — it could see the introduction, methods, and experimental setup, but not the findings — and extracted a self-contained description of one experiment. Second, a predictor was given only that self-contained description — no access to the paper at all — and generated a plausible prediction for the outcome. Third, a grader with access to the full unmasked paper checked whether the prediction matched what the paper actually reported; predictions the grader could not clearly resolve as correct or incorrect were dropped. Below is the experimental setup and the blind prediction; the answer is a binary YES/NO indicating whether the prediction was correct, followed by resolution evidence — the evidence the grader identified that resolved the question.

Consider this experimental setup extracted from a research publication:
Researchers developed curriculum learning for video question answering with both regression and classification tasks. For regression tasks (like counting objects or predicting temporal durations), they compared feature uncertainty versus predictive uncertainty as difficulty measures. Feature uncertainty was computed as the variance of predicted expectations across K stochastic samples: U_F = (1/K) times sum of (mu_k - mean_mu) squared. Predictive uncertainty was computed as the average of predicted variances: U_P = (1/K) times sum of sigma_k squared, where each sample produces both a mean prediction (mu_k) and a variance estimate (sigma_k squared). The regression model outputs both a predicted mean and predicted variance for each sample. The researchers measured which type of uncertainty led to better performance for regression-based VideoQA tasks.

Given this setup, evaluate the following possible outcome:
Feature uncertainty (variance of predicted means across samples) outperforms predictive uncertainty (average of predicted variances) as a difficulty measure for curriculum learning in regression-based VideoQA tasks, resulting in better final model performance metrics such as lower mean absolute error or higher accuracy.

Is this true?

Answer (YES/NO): NO